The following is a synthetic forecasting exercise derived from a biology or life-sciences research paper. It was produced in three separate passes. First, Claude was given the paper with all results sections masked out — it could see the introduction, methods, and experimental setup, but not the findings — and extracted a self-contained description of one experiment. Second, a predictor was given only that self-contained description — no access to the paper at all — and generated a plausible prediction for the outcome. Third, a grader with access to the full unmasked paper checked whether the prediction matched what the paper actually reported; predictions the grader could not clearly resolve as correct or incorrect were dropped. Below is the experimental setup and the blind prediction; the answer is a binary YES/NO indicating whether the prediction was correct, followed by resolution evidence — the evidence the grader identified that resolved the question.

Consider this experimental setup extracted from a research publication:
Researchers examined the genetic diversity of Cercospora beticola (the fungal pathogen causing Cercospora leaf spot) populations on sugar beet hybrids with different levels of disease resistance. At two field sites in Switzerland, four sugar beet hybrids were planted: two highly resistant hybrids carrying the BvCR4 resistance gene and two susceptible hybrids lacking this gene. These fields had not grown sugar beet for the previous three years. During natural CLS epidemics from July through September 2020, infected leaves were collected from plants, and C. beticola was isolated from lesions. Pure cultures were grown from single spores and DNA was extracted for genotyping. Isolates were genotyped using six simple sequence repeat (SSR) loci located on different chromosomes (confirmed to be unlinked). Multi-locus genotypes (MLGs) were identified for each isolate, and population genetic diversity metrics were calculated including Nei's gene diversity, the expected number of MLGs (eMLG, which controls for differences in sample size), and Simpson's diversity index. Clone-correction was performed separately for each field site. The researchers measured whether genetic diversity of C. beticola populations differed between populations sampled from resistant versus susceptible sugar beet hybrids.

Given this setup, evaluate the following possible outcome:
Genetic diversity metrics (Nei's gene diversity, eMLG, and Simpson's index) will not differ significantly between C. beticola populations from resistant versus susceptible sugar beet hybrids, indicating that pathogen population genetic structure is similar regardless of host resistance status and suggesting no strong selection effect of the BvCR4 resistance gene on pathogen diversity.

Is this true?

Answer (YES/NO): NO